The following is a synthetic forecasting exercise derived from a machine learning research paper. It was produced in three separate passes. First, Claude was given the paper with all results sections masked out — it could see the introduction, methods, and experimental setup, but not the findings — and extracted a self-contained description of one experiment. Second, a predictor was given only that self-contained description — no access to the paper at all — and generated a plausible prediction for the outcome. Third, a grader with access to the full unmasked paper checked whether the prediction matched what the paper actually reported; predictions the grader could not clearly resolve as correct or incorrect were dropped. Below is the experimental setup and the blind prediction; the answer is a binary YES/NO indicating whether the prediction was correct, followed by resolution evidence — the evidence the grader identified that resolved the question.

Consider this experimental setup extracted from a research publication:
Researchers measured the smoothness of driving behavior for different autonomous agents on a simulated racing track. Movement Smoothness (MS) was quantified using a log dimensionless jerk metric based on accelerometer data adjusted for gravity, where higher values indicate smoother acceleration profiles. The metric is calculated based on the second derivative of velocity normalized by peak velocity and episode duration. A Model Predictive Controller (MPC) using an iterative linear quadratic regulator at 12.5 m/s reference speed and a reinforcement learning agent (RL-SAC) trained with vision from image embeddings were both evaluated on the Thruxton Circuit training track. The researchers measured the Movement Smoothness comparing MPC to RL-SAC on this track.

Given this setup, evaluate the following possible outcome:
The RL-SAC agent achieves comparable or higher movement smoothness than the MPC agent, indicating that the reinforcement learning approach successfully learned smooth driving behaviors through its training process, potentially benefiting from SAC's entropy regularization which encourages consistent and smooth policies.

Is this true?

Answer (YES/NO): YES